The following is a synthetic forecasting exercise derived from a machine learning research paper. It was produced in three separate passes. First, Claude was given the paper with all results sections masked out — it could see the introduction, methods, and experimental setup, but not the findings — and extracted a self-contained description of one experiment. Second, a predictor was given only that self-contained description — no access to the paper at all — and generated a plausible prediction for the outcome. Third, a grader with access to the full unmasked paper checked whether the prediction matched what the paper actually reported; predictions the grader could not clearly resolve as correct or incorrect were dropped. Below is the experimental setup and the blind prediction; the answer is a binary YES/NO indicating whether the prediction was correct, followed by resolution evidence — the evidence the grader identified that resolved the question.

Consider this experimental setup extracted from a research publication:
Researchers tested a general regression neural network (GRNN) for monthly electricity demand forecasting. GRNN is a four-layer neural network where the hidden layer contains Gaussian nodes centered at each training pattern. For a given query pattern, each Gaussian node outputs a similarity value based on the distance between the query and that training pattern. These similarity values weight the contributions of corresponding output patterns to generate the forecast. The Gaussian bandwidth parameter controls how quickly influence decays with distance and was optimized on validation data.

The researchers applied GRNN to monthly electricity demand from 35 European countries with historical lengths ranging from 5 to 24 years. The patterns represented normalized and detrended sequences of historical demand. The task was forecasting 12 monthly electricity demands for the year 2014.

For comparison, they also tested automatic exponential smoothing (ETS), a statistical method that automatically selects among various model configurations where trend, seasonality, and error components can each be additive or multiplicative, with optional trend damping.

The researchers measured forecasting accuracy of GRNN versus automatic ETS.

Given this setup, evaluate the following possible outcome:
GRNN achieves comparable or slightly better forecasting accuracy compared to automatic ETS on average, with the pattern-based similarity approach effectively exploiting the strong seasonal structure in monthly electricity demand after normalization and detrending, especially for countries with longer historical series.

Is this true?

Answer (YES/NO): YES